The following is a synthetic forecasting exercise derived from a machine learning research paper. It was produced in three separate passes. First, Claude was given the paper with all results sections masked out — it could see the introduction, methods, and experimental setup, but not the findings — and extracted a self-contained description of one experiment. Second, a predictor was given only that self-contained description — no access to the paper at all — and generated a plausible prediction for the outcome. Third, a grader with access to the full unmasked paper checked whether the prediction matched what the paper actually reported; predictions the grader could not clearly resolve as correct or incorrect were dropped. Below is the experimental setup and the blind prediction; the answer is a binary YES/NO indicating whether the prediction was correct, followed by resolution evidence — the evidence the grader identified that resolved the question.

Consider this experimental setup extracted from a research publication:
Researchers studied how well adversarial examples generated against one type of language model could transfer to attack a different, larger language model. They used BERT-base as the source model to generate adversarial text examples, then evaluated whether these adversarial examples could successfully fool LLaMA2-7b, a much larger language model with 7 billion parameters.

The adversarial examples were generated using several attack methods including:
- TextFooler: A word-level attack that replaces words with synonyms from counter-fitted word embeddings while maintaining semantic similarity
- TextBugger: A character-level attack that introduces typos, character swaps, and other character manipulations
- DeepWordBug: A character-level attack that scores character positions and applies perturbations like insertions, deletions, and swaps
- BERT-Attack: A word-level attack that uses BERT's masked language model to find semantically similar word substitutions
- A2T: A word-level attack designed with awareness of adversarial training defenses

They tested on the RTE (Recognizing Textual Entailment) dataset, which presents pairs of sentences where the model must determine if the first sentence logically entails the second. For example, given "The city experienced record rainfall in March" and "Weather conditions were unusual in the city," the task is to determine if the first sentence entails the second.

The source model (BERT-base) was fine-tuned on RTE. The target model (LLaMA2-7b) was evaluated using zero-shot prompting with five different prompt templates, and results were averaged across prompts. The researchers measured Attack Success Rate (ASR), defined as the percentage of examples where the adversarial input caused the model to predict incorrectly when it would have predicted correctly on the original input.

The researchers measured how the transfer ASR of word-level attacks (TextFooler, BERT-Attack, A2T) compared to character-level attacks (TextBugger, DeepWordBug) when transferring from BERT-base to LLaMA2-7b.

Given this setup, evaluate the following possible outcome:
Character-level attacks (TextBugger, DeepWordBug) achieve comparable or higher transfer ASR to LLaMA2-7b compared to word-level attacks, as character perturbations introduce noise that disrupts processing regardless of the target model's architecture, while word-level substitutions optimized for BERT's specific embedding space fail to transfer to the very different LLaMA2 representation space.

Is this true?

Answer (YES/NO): NO